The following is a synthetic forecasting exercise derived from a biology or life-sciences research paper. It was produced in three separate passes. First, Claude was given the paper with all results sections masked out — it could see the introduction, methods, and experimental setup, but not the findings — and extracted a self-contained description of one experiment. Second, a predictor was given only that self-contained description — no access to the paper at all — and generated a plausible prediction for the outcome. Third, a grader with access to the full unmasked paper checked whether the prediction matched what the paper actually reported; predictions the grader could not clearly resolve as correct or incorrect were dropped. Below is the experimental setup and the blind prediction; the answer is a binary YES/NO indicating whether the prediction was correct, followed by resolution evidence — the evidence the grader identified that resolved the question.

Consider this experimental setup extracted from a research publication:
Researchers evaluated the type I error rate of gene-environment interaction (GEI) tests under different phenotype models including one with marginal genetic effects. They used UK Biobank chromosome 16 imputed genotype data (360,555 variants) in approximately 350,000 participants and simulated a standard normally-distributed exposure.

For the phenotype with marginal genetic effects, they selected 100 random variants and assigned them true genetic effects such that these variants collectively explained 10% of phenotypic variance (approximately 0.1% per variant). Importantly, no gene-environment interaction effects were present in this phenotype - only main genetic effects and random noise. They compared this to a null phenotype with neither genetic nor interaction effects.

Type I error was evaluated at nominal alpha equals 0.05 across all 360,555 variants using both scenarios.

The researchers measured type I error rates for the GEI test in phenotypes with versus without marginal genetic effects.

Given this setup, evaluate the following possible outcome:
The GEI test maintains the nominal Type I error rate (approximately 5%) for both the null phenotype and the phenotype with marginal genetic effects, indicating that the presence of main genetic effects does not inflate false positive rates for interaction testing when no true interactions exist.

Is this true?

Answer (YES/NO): YES